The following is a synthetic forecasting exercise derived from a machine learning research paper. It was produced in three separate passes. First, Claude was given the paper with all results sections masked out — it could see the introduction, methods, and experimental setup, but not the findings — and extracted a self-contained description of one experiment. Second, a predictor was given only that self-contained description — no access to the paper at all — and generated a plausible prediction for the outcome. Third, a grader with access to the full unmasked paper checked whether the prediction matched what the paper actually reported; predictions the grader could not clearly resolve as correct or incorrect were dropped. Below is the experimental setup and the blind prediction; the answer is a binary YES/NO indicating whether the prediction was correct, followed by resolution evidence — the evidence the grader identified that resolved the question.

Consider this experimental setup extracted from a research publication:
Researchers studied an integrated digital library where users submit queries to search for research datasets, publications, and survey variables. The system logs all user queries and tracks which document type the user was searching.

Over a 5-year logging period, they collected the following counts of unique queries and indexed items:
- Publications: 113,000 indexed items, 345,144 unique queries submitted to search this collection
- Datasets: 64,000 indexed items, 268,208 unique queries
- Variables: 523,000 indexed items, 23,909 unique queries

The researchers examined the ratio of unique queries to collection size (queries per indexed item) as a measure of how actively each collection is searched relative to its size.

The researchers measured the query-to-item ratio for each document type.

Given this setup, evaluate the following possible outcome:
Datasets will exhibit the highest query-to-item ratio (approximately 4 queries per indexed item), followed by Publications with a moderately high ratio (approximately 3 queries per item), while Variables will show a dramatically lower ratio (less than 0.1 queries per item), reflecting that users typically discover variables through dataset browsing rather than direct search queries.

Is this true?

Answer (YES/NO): YES